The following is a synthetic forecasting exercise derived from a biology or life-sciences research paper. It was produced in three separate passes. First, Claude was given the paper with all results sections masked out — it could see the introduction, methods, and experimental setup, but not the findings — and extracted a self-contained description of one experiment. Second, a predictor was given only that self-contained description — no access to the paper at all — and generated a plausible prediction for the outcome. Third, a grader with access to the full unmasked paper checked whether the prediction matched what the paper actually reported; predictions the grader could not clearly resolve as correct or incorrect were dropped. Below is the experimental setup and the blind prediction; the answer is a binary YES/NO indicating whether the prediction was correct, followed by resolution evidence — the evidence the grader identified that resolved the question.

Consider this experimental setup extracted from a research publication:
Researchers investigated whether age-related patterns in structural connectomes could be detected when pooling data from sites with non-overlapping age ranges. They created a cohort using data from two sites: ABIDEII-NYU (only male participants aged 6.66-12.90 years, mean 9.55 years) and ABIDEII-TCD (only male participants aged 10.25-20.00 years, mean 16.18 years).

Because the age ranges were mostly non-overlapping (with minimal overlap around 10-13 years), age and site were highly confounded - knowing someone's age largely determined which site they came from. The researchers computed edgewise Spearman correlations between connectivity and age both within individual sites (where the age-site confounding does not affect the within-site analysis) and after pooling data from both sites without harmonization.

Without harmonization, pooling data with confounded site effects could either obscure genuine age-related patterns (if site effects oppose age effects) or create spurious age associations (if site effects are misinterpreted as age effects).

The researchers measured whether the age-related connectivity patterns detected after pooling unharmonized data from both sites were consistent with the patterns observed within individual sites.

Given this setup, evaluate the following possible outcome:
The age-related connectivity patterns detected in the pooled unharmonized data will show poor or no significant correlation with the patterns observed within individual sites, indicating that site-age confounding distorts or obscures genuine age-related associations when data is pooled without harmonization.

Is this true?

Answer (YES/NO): YES